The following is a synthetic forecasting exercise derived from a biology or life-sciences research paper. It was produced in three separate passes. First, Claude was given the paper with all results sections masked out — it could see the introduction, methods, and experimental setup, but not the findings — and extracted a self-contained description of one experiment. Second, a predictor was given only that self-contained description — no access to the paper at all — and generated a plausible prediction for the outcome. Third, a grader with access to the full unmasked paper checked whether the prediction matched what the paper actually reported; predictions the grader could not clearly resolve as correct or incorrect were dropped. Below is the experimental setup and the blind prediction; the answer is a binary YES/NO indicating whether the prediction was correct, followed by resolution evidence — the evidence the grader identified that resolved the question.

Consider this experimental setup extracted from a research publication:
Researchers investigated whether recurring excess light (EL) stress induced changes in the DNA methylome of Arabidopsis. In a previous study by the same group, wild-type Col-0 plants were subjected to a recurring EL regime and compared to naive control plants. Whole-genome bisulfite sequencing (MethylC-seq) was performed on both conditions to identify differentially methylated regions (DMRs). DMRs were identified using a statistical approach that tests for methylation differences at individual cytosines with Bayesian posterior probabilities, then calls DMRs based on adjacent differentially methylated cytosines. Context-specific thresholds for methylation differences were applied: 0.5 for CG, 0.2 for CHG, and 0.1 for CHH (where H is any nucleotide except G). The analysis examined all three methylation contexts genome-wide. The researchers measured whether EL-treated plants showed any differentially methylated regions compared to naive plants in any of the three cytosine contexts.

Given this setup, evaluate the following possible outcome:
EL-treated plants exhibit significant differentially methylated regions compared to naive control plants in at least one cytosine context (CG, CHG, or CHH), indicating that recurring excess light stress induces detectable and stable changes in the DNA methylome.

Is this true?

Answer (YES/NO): NO